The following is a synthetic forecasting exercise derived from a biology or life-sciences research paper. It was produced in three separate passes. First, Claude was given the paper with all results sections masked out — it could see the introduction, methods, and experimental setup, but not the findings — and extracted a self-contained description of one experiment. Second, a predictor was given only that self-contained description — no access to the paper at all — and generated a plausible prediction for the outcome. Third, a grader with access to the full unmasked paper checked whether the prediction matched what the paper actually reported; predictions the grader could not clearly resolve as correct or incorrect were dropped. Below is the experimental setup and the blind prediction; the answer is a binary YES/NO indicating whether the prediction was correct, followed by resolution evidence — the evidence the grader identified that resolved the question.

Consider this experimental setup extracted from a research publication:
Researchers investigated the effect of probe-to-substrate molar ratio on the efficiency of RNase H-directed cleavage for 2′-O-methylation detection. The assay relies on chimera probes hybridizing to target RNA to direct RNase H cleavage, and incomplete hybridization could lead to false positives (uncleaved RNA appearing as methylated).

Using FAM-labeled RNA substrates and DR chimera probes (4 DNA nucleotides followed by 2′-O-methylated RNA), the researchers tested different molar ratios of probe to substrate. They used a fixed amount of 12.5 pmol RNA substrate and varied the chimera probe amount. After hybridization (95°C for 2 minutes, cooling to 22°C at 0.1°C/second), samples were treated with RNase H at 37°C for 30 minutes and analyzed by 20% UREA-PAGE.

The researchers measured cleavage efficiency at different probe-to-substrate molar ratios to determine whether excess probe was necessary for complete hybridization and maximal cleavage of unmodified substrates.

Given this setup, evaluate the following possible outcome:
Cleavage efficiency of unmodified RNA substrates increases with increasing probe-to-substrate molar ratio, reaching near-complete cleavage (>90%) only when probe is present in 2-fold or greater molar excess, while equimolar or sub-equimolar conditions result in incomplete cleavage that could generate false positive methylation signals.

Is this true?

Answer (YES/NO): NO